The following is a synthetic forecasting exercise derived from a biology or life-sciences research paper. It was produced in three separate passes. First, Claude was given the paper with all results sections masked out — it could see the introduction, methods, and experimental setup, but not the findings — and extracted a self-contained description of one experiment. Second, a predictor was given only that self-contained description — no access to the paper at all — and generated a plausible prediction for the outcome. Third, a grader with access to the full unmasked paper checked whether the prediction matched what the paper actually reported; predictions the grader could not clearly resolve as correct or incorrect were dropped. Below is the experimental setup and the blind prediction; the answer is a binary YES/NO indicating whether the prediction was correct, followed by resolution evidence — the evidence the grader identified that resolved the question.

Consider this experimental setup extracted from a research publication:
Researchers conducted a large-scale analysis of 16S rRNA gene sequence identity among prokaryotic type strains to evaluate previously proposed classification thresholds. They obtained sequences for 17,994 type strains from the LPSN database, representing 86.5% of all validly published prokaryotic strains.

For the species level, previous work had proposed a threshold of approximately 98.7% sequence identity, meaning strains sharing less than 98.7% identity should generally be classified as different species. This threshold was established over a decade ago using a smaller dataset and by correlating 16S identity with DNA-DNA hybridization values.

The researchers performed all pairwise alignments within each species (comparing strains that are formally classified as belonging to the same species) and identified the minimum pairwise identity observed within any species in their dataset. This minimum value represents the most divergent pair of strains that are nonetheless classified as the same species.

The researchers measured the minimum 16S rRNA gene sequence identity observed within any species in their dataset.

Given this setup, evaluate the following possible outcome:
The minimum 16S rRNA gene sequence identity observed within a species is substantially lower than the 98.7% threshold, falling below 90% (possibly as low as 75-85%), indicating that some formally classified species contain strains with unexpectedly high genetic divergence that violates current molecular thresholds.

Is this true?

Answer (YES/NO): NO